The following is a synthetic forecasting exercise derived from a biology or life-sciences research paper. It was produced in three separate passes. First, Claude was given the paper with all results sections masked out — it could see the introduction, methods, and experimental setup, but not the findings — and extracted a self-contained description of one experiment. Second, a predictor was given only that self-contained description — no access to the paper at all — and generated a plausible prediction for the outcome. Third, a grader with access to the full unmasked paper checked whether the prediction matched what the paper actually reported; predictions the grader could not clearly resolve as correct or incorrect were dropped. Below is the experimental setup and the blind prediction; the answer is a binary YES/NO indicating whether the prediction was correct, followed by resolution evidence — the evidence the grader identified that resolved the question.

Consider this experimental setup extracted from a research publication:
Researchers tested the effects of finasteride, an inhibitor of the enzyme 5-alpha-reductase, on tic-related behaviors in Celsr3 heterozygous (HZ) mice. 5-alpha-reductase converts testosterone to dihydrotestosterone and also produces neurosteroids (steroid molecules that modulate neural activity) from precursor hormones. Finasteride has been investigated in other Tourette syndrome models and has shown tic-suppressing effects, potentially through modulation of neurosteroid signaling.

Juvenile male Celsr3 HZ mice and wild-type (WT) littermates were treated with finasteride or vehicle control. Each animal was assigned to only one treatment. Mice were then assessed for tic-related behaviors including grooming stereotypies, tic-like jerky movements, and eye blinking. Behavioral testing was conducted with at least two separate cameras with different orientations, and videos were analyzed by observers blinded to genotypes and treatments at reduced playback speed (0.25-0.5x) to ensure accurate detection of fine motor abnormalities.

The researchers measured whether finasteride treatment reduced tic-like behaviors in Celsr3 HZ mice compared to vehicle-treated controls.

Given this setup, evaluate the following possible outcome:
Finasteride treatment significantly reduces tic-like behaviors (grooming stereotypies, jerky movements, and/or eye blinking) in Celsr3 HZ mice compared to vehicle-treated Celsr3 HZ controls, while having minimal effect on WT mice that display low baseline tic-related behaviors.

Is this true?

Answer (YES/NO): YES